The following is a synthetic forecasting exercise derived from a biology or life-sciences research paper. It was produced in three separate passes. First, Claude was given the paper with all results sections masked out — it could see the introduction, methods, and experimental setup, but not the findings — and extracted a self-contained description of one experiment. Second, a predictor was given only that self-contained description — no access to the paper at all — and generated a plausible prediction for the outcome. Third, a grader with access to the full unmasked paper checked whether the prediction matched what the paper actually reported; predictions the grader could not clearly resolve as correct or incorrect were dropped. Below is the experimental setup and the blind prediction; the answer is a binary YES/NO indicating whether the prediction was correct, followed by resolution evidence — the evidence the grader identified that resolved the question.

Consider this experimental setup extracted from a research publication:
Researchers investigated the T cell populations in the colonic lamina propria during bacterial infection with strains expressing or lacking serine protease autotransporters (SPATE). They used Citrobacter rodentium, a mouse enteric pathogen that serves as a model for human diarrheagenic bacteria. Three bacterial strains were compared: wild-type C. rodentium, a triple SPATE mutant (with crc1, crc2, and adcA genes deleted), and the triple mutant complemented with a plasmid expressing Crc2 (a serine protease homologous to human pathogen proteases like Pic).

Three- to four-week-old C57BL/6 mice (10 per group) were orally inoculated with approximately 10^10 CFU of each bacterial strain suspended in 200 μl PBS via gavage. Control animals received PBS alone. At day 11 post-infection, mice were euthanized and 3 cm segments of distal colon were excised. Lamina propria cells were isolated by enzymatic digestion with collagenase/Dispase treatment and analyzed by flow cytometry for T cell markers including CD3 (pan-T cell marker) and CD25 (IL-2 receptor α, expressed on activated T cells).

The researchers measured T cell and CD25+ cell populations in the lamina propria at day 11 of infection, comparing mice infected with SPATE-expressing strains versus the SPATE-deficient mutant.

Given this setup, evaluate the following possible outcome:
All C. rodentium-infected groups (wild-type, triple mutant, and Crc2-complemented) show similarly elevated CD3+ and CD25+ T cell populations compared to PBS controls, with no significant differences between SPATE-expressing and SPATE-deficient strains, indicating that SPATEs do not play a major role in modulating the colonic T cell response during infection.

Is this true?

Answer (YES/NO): NO